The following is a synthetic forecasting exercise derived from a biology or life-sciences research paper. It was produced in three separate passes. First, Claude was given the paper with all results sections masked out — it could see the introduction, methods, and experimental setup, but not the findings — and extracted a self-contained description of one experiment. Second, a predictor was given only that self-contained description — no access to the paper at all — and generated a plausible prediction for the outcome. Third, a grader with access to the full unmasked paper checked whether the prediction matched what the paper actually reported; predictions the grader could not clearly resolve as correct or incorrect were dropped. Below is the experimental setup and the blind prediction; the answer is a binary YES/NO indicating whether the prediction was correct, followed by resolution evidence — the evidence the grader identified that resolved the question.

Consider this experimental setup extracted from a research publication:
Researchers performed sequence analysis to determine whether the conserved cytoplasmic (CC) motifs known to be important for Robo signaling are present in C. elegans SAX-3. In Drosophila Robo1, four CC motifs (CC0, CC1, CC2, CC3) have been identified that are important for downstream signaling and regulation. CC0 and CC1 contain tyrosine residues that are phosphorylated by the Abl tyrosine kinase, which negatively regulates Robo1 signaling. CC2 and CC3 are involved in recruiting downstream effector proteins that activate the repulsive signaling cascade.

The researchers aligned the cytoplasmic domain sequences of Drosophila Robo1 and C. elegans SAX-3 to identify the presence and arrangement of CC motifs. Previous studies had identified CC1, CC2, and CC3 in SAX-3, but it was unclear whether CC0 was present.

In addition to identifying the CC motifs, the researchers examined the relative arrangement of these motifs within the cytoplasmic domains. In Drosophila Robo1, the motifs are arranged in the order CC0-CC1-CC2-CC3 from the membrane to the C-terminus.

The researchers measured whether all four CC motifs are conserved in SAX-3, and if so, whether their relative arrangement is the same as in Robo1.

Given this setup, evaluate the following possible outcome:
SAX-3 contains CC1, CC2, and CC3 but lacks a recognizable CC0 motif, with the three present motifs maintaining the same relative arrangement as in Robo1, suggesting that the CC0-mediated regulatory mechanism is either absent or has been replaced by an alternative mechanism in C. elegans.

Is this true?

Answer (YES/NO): NO